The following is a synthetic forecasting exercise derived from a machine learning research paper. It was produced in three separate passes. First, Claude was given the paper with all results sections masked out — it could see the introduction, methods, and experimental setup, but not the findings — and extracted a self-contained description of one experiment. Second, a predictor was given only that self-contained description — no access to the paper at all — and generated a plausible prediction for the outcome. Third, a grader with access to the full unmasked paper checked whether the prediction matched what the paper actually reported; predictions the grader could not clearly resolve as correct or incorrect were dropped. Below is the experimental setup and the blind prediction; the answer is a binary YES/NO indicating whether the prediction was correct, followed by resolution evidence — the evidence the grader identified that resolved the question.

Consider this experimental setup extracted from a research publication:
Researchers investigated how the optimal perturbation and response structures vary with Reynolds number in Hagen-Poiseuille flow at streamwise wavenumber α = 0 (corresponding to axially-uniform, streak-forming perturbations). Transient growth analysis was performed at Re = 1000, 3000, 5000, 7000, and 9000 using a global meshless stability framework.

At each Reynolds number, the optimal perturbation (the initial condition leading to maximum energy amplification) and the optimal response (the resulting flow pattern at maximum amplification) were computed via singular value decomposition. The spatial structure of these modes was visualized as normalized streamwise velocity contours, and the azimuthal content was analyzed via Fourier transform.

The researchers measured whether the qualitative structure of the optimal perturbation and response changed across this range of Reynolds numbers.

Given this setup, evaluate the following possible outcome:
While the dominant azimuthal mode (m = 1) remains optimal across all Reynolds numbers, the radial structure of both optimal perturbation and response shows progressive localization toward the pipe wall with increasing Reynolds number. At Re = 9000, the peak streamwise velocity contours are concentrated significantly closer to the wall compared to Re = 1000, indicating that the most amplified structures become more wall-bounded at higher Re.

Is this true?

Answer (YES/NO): NO